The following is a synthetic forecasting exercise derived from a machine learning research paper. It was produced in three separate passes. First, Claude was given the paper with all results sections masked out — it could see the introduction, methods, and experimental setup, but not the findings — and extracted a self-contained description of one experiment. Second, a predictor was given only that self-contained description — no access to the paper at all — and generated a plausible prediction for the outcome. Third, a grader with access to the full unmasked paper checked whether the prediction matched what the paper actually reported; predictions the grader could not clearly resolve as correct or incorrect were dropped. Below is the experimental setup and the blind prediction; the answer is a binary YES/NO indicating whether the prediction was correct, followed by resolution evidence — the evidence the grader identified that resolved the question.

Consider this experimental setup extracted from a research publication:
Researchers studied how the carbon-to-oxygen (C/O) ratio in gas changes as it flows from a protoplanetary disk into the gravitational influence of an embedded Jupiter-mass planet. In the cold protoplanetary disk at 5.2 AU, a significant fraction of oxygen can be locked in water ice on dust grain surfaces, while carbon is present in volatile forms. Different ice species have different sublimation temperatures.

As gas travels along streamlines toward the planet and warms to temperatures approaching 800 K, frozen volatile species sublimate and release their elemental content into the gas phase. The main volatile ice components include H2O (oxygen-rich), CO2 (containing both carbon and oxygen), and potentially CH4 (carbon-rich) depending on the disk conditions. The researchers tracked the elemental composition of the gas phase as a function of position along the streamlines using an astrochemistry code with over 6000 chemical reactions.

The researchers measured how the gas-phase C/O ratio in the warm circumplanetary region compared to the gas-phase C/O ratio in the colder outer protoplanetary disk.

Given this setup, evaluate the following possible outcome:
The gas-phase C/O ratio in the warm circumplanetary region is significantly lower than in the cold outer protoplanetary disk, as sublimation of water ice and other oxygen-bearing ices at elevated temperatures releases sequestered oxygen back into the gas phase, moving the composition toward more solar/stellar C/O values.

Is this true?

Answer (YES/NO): YES